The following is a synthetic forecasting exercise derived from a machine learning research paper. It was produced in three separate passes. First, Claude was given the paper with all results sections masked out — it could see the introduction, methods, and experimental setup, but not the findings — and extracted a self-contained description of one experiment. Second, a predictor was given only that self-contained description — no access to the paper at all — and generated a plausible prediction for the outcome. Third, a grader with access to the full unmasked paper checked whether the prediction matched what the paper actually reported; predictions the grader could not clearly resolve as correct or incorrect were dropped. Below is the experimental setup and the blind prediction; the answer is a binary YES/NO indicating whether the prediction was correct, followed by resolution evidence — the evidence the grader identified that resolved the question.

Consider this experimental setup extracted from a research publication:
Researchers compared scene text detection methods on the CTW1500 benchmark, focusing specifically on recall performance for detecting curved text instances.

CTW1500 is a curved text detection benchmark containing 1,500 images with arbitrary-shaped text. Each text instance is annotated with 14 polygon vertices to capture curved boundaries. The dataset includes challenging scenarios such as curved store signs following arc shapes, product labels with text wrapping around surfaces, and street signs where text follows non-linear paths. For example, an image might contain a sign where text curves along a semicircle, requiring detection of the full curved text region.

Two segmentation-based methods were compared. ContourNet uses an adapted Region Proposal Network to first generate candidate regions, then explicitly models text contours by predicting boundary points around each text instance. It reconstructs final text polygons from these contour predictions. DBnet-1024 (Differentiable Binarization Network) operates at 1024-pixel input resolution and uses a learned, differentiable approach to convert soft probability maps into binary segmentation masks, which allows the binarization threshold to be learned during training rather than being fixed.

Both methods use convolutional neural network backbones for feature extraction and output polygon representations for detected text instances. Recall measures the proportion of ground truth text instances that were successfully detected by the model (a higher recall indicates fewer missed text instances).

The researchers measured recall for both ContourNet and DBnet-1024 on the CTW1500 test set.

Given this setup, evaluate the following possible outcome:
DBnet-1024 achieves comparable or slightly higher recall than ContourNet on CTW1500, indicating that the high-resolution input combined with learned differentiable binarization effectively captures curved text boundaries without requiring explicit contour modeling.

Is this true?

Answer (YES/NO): NO